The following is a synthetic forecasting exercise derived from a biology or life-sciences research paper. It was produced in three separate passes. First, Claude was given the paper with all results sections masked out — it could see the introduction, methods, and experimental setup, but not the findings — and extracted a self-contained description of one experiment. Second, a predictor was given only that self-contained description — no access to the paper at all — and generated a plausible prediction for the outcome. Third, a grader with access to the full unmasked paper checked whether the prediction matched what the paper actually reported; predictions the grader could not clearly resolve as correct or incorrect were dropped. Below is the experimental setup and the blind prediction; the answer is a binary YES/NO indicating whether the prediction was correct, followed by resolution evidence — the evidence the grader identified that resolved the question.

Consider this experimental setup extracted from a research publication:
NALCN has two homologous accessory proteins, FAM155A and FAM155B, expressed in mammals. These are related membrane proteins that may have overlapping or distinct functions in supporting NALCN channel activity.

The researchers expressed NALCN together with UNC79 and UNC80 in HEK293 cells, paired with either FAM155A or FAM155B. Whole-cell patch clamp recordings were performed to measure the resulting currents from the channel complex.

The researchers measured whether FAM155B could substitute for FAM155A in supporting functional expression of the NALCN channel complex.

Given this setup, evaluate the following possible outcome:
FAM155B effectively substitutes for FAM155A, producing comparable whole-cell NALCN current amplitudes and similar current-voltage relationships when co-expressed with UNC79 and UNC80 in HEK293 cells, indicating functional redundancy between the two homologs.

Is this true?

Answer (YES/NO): YES